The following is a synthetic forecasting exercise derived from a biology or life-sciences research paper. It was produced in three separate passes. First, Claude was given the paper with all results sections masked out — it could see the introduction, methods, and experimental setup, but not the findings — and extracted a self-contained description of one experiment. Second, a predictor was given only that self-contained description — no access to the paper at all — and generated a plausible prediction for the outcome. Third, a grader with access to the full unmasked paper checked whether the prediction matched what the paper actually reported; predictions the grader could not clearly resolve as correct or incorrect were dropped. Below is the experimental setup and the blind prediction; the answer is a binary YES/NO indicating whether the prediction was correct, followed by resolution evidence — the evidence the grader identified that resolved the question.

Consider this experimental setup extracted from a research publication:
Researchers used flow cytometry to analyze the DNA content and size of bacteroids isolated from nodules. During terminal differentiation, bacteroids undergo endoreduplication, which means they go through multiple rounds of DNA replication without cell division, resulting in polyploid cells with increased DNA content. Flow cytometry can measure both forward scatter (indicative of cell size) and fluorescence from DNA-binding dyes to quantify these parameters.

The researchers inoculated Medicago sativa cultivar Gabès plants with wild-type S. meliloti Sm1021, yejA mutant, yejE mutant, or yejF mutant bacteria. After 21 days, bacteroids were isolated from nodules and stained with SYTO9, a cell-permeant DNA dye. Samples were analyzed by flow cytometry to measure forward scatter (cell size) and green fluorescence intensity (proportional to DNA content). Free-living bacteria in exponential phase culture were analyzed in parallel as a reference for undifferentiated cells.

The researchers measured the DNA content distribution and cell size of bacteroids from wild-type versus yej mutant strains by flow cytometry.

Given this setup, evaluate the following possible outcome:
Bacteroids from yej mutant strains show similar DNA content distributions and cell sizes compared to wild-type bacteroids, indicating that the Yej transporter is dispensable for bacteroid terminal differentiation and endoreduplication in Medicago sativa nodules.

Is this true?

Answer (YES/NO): NO